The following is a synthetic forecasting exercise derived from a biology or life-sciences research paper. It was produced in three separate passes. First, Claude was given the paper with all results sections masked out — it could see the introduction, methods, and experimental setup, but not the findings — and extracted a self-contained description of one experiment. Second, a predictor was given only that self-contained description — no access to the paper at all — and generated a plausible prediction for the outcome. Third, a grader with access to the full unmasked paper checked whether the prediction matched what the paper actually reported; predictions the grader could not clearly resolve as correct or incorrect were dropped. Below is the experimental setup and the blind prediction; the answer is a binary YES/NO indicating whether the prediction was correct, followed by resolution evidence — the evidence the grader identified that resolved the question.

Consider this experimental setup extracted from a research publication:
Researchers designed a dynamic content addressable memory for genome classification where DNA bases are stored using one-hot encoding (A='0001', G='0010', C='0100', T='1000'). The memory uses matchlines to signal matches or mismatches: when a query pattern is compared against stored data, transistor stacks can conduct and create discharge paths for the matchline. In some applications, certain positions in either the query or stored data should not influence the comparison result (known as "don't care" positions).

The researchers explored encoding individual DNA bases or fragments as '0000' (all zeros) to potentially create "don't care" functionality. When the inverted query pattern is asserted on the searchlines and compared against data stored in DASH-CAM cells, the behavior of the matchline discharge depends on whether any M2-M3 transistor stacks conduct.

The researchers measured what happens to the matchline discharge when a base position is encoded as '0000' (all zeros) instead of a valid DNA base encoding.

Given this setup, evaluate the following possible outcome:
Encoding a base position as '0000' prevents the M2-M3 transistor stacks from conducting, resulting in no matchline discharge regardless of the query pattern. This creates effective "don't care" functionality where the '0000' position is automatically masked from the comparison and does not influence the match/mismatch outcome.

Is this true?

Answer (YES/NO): YES